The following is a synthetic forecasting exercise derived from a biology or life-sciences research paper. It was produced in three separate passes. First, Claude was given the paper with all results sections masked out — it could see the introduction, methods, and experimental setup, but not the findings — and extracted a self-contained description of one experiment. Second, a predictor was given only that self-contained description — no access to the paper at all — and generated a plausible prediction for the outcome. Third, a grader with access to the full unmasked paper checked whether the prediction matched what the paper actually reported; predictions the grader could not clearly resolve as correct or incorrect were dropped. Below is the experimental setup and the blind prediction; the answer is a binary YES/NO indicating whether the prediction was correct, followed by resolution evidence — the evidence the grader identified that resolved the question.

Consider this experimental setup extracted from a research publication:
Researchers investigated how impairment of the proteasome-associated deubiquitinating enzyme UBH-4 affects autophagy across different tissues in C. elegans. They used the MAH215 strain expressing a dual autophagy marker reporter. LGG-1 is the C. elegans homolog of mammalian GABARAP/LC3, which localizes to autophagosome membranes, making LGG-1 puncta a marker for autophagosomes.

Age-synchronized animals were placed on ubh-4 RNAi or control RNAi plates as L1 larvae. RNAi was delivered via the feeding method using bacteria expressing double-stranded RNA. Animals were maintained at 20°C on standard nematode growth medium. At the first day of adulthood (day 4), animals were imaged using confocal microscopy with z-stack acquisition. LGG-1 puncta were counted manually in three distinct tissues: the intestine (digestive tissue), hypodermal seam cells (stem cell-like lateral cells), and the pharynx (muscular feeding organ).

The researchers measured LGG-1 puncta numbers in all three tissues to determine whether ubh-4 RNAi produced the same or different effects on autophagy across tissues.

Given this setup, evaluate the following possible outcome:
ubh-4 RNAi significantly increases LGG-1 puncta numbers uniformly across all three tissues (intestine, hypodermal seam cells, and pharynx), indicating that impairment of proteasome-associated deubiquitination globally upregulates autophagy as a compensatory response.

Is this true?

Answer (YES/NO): NO